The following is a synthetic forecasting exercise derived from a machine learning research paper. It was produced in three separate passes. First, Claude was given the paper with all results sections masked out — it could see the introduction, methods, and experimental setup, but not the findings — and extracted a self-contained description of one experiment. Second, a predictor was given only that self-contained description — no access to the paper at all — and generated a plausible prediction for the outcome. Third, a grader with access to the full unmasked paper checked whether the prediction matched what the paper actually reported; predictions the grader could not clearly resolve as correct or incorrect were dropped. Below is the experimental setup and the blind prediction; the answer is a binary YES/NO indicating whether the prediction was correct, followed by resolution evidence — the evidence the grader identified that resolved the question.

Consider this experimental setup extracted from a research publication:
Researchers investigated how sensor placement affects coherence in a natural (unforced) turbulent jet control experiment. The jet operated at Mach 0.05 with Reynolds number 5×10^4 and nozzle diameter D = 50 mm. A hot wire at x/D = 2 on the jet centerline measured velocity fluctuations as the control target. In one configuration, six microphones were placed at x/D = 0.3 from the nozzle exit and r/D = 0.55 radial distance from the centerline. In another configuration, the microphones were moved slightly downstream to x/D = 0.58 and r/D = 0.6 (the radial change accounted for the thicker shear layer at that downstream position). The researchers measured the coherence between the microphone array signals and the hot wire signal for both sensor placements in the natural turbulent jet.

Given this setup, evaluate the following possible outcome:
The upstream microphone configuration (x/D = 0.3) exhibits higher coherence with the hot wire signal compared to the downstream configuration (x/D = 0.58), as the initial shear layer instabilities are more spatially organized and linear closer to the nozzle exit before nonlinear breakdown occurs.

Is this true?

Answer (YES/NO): NO